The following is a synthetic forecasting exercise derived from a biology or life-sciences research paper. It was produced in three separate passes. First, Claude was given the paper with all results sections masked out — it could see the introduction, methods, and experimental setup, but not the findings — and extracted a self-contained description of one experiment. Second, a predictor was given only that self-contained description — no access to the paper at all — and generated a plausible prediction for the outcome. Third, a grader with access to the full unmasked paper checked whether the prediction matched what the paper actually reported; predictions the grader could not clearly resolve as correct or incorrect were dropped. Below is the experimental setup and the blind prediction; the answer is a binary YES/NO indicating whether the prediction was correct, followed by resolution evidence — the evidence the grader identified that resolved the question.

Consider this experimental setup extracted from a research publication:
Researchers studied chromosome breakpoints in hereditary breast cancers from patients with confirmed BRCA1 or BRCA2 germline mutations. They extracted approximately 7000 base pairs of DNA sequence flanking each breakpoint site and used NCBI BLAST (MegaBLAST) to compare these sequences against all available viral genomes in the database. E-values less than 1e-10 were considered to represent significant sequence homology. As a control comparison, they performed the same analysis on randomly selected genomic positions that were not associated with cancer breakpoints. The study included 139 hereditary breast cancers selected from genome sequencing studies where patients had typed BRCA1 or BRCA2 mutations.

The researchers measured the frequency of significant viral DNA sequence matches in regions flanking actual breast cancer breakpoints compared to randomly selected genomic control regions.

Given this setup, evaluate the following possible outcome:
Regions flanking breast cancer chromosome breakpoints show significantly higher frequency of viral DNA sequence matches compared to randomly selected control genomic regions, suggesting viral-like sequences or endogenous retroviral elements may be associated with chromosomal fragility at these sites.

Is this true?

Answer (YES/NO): YES